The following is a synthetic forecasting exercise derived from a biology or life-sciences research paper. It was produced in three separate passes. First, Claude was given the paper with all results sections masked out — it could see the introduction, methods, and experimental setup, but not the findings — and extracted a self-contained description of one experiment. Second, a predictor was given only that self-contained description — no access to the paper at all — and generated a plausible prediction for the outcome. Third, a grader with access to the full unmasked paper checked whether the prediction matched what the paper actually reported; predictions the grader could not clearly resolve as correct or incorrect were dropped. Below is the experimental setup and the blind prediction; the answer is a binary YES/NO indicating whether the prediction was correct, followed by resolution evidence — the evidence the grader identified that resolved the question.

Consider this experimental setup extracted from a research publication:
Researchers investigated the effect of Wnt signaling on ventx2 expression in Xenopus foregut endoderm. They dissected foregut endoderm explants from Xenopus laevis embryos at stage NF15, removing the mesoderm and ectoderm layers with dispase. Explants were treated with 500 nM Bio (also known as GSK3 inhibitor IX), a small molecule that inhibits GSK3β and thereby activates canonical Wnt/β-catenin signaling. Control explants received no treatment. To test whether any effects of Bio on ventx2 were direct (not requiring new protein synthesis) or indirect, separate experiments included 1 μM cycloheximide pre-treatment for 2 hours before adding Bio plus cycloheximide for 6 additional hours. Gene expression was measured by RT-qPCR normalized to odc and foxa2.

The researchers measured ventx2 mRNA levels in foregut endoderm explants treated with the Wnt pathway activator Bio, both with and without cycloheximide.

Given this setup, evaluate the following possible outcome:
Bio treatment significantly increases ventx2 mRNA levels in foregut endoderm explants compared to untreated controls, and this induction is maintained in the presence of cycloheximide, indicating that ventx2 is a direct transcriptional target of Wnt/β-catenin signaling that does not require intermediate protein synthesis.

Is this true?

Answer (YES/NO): YES